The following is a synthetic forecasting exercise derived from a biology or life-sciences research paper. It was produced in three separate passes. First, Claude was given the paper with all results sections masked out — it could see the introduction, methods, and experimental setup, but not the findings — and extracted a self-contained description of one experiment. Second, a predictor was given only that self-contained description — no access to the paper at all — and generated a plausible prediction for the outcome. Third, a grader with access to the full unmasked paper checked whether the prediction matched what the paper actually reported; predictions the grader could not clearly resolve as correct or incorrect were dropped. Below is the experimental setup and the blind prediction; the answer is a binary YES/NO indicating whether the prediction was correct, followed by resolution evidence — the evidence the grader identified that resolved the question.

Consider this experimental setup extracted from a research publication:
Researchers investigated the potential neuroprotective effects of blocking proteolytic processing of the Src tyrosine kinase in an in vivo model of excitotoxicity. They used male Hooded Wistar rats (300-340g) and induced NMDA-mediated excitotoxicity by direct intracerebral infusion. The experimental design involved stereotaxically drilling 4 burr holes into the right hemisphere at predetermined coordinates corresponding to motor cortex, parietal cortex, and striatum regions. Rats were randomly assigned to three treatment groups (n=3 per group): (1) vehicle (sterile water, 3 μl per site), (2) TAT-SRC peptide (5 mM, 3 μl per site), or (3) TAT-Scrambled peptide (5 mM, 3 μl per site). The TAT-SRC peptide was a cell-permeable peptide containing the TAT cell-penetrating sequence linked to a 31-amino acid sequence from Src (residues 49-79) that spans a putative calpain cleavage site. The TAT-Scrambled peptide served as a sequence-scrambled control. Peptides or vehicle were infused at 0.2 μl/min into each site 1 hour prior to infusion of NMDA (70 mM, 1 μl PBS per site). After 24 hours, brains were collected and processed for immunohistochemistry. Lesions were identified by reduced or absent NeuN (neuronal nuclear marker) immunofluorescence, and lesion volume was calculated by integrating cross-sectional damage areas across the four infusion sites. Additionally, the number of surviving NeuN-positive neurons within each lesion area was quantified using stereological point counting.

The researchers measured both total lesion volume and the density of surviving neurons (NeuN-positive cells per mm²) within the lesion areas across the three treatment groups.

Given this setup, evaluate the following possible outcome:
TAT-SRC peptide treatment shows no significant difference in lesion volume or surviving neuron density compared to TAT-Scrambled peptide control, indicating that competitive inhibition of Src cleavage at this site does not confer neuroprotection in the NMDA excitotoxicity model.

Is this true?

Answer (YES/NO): NO